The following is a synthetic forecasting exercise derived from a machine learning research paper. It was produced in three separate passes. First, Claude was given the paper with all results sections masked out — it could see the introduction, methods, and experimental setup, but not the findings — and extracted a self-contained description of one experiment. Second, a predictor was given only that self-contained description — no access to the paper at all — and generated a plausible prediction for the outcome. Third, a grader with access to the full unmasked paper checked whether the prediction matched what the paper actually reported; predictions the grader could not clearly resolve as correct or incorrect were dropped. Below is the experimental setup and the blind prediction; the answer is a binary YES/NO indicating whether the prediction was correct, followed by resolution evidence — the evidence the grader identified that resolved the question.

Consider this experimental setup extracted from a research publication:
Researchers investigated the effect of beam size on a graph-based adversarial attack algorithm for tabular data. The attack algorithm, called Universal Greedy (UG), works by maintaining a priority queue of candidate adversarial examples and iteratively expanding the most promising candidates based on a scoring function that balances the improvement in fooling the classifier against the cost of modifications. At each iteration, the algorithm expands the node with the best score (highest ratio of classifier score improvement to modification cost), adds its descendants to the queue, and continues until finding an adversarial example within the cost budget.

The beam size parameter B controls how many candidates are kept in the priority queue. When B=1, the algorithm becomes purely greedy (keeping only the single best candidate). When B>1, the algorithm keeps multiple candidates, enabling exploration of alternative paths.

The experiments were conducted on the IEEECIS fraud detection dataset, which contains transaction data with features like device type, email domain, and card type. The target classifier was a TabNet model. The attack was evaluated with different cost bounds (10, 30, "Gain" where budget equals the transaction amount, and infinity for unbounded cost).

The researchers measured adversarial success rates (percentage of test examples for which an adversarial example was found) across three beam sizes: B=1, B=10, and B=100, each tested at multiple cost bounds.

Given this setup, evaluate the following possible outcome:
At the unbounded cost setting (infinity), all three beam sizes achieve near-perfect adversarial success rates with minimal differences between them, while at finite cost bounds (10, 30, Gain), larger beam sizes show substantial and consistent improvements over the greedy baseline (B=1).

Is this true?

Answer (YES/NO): NO